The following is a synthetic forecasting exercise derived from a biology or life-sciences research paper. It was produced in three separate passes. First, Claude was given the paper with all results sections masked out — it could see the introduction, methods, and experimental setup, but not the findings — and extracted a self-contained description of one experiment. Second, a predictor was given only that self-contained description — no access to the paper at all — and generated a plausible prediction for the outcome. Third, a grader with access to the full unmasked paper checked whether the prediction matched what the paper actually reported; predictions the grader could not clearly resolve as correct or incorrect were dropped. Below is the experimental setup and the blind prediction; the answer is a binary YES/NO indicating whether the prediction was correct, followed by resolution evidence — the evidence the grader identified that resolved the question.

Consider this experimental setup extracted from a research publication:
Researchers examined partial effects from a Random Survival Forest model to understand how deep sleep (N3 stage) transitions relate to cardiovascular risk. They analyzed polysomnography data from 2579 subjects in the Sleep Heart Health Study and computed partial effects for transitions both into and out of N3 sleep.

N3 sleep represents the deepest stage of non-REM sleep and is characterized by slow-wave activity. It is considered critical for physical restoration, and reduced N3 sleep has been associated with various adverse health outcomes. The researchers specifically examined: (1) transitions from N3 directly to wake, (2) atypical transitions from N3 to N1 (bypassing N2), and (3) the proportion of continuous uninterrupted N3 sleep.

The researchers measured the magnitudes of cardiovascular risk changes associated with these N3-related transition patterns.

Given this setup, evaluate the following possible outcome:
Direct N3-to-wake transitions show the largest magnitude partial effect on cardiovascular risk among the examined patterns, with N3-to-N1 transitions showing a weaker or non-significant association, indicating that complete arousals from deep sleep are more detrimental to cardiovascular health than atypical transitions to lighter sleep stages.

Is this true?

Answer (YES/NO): NO